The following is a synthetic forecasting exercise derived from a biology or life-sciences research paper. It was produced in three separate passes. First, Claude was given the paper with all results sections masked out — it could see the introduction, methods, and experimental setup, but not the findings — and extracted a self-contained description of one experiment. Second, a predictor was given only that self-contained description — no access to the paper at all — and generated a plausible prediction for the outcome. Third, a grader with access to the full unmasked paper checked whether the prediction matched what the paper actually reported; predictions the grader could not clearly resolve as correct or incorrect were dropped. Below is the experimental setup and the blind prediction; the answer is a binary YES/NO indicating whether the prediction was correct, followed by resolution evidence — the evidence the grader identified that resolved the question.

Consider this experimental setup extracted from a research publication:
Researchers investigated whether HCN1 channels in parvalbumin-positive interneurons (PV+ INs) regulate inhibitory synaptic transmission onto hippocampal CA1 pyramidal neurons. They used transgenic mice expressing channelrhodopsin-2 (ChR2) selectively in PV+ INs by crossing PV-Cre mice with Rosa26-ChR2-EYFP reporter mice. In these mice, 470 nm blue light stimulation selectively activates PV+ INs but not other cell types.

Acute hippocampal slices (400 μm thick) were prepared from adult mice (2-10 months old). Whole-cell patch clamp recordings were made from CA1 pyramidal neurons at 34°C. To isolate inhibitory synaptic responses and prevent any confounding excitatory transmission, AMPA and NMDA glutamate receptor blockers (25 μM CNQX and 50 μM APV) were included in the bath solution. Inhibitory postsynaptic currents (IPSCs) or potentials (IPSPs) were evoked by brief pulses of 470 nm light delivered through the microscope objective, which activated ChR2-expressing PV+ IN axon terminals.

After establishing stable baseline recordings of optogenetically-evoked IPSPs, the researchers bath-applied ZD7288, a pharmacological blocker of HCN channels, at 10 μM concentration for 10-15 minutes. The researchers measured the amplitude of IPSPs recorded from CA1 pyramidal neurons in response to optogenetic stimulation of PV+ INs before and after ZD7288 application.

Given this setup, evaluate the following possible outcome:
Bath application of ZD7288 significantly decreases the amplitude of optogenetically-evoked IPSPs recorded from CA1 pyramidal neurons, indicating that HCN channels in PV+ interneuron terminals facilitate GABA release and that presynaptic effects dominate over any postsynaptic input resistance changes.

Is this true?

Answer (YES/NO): YES